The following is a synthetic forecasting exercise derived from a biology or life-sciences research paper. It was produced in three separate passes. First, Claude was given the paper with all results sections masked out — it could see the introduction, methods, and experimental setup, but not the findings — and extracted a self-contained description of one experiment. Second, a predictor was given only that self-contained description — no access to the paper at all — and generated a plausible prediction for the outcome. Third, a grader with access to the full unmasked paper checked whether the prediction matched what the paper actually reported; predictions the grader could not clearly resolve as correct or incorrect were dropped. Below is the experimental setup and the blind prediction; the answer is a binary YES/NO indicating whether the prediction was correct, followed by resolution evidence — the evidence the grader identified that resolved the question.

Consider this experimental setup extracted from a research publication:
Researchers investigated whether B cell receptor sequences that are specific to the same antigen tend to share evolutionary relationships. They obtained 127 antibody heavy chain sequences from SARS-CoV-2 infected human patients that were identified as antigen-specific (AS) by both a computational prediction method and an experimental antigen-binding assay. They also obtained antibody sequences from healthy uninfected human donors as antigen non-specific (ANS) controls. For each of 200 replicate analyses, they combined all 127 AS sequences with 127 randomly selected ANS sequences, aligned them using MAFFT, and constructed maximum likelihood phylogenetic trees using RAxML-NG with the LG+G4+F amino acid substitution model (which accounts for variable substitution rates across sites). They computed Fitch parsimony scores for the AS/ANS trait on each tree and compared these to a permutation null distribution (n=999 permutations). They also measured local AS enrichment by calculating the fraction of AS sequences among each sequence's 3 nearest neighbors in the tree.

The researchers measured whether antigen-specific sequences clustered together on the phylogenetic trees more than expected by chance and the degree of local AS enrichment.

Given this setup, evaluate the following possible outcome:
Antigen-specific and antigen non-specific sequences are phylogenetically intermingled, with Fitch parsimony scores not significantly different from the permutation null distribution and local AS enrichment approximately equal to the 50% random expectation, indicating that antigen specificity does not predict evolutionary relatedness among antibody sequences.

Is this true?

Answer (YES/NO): NO